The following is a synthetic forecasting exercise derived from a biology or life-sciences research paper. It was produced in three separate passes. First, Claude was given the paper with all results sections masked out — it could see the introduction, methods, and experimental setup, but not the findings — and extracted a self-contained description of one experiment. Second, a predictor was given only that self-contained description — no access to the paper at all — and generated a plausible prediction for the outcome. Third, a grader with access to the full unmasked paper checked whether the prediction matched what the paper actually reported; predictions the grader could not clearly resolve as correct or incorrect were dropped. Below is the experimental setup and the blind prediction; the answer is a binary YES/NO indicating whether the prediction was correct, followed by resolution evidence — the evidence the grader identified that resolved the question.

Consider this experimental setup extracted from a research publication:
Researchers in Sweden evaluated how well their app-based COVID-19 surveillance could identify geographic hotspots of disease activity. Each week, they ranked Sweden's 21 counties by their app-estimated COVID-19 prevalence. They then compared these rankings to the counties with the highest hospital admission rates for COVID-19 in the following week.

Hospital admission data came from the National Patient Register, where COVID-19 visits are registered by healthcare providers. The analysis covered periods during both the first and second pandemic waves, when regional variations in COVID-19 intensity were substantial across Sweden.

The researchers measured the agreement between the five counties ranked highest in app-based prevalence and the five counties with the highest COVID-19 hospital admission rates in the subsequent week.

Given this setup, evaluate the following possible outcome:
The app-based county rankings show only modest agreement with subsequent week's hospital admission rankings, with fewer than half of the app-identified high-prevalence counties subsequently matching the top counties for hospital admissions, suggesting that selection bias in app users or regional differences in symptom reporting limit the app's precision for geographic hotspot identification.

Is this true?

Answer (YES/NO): NO